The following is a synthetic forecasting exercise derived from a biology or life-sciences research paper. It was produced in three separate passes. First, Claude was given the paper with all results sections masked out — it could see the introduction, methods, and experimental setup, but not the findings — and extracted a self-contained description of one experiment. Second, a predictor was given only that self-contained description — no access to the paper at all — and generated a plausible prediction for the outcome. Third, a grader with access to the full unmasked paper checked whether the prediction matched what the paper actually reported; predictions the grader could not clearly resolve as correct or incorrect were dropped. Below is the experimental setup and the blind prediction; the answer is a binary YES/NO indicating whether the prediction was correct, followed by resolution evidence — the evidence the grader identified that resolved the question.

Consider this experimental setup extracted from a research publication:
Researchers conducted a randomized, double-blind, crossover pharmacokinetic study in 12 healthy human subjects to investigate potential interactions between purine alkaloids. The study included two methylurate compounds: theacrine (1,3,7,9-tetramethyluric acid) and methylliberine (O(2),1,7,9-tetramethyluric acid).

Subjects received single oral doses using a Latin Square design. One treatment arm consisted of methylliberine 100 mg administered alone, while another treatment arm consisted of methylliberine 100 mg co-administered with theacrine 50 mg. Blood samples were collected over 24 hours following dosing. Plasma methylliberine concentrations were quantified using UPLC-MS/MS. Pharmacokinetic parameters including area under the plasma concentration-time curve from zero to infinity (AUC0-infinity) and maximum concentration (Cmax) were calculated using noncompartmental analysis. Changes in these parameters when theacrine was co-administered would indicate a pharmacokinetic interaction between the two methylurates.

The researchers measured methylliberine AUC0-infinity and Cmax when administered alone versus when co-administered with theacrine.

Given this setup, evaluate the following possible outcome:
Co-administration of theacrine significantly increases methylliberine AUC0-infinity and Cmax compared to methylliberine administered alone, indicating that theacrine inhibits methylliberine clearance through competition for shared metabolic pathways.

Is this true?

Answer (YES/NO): NO